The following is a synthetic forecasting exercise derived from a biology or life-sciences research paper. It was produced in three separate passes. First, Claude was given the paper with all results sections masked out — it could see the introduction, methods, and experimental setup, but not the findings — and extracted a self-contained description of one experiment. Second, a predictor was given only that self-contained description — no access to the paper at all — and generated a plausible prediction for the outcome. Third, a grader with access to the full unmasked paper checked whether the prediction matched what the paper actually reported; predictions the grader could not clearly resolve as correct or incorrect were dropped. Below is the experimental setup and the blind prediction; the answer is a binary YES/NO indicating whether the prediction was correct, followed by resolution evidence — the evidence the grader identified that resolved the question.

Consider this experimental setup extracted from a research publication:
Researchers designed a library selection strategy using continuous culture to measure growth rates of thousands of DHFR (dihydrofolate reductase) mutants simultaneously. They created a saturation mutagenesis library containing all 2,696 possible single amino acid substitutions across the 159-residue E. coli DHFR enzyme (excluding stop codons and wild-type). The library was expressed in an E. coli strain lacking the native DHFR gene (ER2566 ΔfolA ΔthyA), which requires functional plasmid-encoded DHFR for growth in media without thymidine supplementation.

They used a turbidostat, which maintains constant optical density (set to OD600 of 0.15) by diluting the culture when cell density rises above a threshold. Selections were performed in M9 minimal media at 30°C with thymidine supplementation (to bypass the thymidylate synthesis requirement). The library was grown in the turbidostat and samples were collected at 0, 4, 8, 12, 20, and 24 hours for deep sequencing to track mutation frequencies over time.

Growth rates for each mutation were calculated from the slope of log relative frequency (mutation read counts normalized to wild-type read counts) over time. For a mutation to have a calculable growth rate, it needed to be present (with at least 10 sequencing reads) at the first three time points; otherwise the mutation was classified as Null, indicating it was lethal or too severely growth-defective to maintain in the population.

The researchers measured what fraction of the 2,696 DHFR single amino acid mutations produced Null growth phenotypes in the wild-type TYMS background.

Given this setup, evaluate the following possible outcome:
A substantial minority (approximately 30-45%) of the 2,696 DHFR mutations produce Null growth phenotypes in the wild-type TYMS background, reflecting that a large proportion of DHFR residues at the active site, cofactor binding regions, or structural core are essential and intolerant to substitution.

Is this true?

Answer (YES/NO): NO